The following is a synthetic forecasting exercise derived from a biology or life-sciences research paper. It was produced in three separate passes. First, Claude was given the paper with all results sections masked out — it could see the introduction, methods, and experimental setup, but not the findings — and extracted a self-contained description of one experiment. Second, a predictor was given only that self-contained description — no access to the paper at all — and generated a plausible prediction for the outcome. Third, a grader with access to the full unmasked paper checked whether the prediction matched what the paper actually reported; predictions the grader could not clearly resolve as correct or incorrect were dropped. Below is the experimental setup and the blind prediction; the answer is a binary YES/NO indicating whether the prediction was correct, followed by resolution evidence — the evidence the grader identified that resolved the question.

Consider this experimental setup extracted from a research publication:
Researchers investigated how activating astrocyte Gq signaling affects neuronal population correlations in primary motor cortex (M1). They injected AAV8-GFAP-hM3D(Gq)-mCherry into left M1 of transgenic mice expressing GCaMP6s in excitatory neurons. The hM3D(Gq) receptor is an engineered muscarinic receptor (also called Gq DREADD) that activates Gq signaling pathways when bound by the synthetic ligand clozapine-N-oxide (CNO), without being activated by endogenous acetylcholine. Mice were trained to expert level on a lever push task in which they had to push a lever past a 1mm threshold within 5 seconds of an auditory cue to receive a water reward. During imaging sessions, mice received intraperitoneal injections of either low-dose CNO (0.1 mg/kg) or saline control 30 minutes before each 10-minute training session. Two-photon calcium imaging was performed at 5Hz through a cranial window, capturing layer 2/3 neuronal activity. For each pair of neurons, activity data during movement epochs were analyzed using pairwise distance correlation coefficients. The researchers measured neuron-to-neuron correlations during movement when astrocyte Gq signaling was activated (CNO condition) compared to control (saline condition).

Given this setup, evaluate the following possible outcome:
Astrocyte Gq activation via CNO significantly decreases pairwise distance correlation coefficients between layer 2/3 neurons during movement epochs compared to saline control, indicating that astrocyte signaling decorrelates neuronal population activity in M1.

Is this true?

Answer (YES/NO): NO